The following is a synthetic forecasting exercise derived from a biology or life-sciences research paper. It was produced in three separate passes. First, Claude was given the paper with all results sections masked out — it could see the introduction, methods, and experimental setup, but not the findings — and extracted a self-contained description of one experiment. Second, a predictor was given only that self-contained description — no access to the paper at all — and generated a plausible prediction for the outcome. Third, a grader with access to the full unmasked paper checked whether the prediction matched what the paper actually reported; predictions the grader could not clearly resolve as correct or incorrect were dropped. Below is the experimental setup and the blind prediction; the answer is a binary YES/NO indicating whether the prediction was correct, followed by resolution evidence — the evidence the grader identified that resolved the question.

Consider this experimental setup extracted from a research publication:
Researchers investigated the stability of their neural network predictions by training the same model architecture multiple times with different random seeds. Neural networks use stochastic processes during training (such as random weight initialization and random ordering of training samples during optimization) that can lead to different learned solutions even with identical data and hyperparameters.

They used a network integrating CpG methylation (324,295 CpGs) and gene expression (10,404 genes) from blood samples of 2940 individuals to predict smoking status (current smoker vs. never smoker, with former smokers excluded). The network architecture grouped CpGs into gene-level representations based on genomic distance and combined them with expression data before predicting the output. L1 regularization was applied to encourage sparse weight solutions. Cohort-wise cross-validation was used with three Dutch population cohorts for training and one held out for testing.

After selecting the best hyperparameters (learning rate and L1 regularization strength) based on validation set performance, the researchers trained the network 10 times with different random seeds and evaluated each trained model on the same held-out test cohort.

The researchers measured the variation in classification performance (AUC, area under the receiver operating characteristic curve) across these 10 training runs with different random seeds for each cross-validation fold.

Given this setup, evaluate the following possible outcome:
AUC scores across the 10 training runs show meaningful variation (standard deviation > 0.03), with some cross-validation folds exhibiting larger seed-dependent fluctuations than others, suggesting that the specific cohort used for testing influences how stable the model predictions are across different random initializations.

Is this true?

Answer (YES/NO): NO